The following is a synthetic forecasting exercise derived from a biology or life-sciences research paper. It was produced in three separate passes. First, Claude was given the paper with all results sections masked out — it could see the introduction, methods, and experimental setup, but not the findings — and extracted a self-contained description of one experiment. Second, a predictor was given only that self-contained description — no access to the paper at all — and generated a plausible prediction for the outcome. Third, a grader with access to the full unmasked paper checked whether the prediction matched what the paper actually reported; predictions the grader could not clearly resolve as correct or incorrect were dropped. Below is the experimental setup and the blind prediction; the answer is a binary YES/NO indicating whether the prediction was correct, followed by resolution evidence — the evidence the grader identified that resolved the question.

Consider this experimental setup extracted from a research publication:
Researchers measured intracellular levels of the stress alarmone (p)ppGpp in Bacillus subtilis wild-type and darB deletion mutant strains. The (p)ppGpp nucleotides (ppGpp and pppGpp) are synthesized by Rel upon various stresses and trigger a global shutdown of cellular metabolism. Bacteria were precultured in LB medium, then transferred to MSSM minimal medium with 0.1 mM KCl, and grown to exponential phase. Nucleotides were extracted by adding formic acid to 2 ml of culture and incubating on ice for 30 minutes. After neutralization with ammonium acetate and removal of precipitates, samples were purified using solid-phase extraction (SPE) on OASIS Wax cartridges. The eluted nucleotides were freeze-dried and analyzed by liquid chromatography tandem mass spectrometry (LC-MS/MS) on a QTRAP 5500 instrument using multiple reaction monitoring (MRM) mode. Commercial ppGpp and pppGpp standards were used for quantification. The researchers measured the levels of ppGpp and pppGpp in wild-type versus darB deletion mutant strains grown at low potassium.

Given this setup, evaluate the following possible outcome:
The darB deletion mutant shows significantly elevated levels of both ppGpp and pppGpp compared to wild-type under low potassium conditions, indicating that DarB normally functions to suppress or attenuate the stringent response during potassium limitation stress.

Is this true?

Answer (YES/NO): NO